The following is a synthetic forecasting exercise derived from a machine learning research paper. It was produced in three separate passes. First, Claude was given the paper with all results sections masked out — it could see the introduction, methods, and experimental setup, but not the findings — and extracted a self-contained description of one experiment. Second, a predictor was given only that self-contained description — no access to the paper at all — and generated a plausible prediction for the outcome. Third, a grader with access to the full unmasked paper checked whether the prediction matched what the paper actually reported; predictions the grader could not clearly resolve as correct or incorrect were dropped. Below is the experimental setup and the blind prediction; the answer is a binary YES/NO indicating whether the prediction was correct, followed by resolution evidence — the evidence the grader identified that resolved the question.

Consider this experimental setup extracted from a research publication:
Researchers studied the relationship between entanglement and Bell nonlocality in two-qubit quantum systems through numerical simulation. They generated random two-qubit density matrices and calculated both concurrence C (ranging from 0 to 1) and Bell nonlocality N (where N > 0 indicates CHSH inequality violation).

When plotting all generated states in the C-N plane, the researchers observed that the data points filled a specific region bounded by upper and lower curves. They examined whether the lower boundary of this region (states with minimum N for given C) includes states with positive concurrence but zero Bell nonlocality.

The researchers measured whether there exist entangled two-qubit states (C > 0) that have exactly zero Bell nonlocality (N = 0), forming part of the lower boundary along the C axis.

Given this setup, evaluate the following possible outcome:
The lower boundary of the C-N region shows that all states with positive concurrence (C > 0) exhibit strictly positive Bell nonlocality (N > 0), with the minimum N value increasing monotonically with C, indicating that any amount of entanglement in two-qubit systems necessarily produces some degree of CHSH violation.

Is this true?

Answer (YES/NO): NO